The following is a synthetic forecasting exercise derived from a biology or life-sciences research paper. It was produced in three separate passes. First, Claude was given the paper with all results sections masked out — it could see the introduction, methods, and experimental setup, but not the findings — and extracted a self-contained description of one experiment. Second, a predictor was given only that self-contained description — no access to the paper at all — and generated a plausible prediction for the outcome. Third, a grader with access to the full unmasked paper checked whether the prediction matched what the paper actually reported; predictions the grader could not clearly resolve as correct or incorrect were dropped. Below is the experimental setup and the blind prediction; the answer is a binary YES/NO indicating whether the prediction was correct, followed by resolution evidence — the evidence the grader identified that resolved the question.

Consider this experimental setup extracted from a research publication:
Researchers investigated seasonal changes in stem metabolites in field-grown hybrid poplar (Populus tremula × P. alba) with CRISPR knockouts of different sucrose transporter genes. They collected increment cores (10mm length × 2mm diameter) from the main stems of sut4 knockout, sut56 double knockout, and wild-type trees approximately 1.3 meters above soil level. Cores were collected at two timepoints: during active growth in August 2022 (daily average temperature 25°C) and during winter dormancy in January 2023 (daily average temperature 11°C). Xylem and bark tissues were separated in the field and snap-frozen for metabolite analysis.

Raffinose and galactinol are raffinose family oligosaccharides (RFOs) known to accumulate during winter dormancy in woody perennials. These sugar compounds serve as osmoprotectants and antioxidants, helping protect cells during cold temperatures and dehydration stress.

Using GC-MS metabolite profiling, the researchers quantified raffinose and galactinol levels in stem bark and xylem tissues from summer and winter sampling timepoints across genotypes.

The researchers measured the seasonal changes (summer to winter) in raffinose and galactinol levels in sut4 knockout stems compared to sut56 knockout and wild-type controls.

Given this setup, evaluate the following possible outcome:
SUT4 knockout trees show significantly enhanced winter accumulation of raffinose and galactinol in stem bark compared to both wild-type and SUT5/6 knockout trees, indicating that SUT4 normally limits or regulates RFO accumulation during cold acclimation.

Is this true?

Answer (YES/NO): NO